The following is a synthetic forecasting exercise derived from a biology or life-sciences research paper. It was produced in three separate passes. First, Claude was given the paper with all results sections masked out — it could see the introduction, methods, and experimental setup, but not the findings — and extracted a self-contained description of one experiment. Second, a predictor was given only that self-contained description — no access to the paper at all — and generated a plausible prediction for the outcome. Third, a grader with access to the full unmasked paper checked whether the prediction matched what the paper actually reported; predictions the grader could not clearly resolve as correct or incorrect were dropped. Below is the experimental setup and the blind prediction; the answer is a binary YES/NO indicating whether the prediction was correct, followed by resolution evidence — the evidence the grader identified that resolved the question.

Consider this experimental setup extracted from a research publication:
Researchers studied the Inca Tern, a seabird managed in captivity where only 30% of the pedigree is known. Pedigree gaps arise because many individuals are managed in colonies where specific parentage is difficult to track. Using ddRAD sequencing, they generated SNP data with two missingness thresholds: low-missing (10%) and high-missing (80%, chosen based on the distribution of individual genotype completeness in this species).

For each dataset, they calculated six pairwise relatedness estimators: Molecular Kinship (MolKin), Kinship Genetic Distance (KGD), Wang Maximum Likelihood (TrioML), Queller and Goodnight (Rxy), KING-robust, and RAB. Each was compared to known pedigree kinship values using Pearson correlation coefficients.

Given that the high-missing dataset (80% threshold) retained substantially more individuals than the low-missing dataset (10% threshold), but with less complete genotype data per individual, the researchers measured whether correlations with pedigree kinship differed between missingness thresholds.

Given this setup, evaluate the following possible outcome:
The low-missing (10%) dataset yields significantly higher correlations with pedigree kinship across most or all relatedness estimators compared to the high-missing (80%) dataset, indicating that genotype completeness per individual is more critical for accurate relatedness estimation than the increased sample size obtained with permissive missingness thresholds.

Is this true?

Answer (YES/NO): NO